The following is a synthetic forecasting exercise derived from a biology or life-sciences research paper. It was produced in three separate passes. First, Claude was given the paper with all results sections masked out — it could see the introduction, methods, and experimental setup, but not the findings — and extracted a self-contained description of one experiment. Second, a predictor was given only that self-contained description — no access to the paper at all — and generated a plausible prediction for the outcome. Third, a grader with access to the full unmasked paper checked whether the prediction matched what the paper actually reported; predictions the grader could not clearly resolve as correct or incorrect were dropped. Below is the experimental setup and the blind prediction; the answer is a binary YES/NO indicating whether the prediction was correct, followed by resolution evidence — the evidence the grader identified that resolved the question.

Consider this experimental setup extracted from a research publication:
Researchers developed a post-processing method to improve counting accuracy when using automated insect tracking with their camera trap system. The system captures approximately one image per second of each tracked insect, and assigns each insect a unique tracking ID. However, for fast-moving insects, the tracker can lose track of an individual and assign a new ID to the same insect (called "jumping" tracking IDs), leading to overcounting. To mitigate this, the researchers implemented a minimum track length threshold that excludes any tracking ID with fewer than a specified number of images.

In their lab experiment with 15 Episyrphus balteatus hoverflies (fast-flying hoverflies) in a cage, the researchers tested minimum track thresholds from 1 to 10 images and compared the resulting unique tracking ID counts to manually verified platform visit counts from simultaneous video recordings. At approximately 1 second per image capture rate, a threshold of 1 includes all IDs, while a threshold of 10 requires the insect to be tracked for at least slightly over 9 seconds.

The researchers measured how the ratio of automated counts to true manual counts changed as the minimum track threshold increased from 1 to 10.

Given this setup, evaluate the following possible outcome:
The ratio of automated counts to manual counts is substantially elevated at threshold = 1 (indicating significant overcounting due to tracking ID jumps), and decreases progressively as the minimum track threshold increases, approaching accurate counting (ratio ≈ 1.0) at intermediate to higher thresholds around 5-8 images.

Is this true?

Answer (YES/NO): YES